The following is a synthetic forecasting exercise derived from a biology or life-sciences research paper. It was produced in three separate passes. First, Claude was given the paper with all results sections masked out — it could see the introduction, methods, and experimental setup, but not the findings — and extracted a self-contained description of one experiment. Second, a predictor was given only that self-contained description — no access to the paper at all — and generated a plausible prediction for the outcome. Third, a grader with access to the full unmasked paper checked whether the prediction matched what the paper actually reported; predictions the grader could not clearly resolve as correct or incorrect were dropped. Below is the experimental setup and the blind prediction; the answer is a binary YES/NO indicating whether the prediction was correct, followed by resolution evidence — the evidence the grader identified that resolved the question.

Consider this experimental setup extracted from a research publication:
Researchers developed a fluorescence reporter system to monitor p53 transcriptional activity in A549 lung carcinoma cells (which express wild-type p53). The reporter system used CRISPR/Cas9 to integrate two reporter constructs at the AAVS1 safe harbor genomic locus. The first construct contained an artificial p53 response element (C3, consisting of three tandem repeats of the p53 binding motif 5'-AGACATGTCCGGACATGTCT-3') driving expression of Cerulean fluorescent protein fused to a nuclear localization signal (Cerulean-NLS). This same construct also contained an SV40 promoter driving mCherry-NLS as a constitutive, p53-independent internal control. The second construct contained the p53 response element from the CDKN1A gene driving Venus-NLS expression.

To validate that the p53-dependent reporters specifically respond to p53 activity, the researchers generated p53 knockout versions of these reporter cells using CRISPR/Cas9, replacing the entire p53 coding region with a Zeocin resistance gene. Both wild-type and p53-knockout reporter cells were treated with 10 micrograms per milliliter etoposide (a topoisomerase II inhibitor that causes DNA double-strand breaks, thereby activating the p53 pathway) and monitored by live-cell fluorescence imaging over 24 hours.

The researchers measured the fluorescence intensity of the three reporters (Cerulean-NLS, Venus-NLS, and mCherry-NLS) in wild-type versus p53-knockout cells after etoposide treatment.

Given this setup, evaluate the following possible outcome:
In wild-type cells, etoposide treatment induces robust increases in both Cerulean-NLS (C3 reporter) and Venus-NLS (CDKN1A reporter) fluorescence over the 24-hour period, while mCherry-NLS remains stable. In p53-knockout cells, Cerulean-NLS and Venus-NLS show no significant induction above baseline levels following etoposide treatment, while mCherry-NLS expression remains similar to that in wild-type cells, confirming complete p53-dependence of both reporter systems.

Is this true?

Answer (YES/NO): NO